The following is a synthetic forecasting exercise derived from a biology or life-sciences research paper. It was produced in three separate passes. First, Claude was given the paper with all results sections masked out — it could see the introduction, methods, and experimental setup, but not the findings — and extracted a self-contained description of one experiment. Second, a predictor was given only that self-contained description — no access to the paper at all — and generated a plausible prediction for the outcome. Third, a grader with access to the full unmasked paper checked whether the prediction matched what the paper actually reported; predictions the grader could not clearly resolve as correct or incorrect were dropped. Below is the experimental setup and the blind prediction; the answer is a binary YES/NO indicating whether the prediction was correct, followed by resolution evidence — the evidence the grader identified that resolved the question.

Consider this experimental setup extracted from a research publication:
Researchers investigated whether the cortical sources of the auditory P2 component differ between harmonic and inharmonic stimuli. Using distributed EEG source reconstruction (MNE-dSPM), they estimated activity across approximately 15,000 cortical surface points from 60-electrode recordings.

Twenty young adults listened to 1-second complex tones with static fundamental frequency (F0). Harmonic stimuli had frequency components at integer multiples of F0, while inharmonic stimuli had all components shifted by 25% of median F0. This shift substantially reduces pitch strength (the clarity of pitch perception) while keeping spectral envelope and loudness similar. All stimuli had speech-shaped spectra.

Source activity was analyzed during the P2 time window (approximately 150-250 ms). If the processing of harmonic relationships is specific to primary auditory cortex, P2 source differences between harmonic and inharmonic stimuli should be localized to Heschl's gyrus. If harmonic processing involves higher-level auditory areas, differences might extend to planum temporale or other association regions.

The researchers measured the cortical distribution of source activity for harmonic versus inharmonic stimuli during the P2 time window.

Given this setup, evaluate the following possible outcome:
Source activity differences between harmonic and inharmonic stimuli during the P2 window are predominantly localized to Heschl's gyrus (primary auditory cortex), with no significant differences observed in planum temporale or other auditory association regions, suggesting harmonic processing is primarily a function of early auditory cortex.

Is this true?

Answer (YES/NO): NO